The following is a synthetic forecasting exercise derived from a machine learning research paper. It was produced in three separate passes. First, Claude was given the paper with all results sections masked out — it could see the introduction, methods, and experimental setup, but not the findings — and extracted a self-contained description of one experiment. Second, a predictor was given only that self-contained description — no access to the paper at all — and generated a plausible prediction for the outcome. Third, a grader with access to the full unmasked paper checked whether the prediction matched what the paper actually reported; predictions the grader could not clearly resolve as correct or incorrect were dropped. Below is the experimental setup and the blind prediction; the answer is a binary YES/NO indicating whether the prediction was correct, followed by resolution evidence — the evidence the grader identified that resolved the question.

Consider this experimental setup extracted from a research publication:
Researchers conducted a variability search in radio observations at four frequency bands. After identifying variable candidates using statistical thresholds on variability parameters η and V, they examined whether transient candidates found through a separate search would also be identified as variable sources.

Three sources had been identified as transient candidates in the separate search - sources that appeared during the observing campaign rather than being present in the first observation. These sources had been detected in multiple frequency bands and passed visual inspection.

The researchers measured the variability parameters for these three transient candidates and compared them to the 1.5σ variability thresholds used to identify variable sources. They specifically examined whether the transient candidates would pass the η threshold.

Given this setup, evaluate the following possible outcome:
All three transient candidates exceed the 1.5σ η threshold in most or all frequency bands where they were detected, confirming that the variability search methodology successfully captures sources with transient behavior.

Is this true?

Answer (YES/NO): NO